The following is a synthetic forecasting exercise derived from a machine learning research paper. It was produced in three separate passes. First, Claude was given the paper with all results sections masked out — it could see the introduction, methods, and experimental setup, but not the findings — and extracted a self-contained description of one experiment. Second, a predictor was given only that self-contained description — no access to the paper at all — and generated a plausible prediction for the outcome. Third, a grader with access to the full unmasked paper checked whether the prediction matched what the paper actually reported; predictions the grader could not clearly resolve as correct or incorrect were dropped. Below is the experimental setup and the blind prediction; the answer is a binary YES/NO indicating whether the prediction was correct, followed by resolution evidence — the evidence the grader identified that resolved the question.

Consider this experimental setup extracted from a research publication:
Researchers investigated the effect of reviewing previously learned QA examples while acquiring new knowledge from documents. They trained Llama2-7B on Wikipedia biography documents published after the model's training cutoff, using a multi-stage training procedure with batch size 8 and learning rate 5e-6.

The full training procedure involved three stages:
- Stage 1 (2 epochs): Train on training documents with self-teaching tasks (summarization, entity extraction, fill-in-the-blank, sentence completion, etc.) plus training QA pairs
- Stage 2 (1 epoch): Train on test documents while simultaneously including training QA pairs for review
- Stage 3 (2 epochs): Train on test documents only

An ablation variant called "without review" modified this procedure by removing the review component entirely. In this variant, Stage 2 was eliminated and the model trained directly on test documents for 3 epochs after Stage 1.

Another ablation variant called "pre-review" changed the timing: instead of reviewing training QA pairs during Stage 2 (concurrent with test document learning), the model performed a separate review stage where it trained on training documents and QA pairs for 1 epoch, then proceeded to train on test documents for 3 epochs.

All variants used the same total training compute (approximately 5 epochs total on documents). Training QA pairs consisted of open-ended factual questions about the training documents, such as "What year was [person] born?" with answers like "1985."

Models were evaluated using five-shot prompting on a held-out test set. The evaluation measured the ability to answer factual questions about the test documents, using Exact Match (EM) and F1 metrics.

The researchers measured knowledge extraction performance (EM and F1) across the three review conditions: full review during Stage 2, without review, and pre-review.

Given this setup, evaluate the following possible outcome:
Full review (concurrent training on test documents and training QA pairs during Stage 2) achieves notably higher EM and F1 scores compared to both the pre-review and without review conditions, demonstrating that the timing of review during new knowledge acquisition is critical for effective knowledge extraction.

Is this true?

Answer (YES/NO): YES